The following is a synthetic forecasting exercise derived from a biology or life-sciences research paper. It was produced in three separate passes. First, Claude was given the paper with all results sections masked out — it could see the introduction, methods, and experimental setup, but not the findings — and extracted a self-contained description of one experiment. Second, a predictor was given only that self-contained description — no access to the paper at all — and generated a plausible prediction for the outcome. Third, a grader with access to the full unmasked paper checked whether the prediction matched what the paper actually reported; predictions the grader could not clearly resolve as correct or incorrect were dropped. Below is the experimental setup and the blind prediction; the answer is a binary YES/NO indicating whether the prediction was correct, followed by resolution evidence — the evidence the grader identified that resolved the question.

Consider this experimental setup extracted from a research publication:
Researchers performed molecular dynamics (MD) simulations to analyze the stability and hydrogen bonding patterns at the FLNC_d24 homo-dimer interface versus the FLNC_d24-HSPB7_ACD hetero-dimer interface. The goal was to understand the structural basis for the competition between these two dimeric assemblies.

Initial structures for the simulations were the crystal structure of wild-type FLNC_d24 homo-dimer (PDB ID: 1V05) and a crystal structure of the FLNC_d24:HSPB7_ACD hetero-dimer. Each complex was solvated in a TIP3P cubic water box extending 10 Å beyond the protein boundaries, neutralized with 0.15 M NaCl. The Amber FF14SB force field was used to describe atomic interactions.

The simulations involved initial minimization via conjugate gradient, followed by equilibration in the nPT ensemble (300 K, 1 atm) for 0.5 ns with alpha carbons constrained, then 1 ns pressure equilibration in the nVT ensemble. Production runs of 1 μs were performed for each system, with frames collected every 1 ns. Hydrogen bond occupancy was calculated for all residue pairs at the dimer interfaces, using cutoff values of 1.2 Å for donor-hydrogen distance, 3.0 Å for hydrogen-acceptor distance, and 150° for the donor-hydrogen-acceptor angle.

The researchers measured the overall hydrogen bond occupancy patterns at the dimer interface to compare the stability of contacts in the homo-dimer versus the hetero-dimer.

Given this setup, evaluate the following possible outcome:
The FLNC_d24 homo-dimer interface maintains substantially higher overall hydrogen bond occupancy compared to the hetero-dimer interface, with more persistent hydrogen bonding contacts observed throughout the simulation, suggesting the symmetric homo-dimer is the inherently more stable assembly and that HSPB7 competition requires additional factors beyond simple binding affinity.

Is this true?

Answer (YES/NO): NO